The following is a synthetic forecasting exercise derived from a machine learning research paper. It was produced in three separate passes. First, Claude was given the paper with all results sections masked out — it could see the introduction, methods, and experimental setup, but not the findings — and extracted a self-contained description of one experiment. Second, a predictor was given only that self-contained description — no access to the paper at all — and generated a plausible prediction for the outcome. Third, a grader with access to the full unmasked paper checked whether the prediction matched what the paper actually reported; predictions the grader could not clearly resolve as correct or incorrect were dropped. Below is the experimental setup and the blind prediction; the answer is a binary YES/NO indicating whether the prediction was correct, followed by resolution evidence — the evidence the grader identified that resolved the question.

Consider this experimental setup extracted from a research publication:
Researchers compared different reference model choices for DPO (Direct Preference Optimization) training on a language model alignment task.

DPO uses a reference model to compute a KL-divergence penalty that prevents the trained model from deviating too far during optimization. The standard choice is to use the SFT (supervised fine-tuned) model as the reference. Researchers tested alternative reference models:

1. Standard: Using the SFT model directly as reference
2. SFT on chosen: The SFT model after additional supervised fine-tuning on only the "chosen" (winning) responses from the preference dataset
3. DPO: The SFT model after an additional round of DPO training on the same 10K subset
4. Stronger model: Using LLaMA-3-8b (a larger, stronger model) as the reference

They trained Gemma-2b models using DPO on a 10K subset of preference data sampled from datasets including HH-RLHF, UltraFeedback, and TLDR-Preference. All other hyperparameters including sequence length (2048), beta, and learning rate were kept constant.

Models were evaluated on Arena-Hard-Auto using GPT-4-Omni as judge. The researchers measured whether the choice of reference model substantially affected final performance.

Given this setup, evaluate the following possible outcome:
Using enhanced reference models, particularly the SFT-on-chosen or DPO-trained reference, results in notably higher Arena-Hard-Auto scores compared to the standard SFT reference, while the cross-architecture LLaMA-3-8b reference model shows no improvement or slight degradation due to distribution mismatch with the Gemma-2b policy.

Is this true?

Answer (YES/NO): NO